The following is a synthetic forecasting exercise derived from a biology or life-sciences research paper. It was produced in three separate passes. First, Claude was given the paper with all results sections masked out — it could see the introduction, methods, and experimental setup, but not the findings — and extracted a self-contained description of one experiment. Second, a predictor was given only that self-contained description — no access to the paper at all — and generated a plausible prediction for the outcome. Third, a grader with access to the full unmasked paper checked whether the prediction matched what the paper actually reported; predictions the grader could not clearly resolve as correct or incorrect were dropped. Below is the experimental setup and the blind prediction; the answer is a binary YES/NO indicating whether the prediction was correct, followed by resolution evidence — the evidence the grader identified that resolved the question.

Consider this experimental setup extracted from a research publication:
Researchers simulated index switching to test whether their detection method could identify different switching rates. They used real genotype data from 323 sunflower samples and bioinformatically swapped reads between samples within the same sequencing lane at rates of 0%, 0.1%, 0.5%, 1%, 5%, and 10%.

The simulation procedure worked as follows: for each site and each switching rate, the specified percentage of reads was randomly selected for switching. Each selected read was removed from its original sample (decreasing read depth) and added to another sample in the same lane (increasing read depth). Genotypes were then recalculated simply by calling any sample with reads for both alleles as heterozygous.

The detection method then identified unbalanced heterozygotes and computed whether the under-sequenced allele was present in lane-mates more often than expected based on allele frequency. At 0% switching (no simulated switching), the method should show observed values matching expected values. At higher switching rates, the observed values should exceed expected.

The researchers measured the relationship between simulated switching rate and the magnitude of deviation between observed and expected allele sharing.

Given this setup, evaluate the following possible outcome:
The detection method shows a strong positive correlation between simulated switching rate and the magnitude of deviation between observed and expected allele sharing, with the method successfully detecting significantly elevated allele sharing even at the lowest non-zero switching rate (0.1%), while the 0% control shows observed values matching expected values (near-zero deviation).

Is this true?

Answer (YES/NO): NO